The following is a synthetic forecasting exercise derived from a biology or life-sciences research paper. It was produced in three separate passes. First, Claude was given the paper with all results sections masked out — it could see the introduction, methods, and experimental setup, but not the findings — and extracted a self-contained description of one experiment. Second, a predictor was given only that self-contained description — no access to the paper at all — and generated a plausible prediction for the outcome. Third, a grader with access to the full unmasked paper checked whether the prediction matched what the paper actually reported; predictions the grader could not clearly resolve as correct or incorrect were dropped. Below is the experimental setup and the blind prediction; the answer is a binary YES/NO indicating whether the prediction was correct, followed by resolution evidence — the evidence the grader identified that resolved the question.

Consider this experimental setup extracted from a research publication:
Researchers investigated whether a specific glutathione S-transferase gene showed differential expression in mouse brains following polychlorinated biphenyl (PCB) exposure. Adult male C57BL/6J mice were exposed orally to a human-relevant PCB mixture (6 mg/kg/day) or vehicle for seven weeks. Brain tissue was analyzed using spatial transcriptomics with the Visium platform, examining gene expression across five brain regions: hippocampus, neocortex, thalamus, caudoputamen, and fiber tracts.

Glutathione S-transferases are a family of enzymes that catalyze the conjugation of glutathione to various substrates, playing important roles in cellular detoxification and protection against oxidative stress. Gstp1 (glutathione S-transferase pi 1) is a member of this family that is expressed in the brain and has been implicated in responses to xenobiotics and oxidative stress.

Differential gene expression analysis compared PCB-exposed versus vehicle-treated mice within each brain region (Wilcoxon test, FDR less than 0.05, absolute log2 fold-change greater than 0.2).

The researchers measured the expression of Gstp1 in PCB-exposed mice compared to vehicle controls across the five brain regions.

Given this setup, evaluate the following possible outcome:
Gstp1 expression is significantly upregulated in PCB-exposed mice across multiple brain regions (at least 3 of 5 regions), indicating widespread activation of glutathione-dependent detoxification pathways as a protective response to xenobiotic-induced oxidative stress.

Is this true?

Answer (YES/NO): YES